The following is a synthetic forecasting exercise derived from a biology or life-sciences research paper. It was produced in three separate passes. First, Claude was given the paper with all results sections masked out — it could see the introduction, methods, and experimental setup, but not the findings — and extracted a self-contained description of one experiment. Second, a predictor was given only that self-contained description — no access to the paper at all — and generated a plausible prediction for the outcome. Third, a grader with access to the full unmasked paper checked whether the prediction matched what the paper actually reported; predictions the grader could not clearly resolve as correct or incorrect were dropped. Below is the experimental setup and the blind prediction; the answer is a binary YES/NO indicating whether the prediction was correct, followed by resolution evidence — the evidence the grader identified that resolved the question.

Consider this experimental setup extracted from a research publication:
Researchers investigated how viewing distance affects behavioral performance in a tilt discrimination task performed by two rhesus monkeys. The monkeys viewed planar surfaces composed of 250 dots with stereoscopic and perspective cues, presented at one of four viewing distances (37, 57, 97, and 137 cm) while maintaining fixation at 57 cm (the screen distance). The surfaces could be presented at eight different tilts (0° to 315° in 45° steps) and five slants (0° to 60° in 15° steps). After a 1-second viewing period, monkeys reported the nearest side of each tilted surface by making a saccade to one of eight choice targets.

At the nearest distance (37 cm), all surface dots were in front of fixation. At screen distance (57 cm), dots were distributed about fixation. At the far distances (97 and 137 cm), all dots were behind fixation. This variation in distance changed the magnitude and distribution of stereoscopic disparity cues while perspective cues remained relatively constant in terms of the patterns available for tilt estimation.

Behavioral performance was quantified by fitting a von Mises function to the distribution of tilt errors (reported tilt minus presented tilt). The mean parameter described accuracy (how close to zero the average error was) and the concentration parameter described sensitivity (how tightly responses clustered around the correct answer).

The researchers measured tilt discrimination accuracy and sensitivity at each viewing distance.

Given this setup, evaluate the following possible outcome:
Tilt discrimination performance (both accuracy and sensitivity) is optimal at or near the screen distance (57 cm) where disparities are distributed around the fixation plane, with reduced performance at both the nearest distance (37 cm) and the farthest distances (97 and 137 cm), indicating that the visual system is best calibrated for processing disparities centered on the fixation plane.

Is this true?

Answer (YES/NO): YES